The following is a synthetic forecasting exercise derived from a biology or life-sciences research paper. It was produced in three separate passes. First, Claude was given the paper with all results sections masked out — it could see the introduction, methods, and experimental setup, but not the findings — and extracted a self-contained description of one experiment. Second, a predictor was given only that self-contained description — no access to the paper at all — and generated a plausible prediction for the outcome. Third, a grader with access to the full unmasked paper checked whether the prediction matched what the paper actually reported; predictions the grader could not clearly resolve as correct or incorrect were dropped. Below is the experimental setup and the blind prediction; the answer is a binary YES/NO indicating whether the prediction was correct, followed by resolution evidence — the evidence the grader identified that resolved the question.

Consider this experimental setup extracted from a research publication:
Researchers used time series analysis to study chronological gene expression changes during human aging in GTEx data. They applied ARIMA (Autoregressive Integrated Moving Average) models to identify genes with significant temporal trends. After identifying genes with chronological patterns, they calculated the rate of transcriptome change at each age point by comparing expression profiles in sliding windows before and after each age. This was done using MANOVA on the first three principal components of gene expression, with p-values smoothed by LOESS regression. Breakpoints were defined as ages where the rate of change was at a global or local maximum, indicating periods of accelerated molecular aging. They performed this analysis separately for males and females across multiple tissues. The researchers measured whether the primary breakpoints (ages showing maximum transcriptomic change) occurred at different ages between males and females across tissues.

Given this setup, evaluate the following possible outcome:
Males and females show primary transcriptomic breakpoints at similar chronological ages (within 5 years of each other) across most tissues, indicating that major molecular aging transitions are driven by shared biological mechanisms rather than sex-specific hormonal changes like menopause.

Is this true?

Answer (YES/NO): NO